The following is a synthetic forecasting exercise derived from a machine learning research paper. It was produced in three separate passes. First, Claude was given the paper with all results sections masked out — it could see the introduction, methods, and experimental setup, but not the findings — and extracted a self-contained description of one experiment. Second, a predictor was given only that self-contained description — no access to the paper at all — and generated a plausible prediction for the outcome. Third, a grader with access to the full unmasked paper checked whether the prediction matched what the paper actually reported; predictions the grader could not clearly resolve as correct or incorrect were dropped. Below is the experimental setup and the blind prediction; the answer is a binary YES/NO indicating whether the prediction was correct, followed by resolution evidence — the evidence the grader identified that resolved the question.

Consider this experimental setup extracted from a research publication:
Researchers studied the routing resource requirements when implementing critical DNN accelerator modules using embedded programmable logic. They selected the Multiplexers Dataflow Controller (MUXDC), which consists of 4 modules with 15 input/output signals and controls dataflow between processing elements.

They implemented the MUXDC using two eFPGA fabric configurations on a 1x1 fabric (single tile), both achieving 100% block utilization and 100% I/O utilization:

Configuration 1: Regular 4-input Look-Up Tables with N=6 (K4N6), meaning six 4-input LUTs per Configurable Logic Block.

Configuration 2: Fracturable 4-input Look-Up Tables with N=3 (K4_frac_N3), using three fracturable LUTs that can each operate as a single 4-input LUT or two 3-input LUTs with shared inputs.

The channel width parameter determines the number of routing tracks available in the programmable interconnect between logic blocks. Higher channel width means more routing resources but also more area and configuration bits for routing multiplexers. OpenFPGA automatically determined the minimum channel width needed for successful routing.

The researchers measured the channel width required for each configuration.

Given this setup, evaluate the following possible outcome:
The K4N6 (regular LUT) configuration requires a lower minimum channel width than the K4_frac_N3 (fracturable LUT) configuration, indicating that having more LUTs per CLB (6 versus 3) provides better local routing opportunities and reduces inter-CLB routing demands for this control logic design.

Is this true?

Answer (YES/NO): NO